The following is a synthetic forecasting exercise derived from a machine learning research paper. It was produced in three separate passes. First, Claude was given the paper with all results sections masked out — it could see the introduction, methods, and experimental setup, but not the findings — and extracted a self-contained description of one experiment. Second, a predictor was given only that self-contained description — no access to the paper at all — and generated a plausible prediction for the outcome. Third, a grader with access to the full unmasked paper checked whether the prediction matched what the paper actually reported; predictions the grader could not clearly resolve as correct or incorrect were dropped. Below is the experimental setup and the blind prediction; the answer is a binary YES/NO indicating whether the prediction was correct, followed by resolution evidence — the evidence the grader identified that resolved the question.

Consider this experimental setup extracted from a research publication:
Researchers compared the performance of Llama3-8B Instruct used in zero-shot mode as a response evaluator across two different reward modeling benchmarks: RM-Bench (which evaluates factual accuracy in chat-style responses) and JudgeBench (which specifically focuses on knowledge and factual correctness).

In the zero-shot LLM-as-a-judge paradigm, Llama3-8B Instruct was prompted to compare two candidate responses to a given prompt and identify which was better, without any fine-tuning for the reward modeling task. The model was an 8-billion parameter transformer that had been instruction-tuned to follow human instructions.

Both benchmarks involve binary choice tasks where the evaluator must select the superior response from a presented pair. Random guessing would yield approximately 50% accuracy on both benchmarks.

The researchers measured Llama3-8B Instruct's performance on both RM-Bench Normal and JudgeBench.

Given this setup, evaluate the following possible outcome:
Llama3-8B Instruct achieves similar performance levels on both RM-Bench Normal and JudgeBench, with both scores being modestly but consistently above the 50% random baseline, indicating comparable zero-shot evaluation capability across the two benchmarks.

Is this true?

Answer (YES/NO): NO